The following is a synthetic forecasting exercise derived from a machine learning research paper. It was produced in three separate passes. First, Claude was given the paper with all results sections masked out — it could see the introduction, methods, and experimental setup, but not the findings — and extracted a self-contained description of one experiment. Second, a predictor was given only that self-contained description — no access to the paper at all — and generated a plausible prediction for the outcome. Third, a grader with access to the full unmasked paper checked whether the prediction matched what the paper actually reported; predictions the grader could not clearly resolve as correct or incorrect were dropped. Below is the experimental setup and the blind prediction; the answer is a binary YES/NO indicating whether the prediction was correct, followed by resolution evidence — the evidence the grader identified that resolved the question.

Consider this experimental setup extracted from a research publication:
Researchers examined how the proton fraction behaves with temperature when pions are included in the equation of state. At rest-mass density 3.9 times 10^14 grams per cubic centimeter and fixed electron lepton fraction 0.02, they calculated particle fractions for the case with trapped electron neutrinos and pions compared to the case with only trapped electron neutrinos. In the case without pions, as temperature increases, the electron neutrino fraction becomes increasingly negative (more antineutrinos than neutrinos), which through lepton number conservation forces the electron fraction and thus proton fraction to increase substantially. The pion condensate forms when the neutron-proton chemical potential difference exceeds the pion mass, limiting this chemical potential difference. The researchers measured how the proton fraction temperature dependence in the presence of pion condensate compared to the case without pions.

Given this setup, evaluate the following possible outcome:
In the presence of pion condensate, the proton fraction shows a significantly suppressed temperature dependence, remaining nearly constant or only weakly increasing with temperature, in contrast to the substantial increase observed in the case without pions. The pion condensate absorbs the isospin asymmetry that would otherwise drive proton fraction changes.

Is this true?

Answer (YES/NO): NO